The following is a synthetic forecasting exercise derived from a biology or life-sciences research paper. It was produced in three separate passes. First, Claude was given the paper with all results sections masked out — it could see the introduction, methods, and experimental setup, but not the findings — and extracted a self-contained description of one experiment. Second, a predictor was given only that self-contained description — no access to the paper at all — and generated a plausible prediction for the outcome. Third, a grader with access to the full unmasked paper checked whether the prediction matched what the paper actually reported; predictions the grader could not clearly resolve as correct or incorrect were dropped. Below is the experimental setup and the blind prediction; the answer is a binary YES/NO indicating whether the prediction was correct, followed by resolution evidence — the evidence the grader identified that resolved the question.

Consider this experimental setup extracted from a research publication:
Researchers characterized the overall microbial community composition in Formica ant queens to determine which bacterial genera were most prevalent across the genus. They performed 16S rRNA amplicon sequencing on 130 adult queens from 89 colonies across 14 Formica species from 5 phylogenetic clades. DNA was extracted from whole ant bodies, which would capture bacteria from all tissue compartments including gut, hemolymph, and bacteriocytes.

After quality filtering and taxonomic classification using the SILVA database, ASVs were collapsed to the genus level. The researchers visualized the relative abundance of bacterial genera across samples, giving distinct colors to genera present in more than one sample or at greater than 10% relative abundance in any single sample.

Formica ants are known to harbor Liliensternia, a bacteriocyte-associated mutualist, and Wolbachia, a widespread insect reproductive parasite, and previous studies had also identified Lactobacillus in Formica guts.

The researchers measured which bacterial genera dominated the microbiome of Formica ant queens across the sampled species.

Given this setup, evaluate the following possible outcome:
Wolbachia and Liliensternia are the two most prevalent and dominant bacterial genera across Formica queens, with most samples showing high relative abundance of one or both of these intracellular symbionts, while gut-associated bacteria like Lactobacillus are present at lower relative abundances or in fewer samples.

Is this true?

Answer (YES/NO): NO